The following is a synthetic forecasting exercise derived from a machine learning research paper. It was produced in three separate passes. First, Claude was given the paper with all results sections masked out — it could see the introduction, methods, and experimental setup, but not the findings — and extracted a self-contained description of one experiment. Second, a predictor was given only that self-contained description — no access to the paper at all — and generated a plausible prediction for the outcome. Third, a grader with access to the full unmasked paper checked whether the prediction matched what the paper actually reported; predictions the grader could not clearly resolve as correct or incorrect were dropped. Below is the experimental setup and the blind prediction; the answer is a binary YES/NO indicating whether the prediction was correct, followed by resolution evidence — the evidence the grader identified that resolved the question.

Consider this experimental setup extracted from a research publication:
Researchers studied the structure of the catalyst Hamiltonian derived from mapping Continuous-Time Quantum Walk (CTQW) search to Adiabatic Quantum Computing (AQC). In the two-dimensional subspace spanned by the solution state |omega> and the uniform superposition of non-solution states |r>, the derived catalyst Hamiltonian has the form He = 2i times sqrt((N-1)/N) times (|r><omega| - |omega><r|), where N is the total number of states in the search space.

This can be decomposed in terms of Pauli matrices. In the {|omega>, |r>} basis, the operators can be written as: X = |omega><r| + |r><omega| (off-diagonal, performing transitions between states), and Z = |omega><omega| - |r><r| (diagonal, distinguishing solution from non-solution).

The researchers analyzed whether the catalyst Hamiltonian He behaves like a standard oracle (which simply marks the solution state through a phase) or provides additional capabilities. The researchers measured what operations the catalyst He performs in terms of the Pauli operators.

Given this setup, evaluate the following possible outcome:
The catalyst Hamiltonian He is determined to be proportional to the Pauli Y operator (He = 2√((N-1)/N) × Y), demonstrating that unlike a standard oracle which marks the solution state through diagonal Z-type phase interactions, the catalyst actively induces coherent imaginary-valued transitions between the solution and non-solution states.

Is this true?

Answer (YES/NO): NO